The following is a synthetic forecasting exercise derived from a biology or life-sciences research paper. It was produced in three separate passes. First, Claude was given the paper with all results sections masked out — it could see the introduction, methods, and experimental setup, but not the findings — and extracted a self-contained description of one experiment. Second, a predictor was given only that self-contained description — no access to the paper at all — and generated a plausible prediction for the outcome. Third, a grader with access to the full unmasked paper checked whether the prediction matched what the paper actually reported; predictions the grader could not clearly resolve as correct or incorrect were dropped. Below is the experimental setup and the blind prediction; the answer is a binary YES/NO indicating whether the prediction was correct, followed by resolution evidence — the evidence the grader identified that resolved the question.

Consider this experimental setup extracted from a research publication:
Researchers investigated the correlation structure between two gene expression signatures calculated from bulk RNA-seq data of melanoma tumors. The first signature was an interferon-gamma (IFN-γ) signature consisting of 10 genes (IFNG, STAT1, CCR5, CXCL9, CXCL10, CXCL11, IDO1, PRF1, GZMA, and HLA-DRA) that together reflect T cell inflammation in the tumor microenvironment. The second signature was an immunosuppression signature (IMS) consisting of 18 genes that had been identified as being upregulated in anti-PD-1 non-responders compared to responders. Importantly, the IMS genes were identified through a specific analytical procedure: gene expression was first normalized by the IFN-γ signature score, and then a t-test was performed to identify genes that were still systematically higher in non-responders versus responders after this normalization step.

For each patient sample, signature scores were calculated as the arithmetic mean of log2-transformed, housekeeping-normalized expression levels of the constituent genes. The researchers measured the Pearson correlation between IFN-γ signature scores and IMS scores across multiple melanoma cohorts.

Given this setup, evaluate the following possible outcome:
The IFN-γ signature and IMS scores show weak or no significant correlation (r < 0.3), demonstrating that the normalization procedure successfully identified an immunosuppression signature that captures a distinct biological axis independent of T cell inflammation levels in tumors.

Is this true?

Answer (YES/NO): NO